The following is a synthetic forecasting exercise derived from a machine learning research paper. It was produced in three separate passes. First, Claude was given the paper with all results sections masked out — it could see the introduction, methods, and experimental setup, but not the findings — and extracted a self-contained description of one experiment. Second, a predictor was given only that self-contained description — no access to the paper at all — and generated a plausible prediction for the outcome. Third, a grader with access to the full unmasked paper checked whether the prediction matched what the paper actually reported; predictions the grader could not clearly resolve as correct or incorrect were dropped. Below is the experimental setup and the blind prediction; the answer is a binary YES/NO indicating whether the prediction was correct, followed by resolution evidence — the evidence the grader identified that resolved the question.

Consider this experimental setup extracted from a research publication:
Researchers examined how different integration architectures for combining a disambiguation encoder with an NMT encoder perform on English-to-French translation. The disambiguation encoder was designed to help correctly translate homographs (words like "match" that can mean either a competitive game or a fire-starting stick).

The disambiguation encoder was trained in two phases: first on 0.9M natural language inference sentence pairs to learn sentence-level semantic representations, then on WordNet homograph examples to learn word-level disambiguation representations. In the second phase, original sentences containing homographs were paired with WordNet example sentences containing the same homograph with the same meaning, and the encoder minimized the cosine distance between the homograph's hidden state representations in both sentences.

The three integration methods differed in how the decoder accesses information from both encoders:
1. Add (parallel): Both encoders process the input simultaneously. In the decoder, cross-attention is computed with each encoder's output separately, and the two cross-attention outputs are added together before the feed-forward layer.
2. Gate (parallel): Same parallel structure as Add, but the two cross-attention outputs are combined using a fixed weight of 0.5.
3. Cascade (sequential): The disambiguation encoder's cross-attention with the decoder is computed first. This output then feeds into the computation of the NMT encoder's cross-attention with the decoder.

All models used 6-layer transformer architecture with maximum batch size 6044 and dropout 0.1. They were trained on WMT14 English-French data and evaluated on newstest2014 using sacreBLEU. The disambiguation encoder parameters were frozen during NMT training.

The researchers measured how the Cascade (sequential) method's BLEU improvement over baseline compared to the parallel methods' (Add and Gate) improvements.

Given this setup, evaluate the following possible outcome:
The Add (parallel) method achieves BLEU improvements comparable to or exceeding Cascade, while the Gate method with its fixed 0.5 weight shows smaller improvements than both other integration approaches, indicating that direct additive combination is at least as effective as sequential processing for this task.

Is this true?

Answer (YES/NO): NO